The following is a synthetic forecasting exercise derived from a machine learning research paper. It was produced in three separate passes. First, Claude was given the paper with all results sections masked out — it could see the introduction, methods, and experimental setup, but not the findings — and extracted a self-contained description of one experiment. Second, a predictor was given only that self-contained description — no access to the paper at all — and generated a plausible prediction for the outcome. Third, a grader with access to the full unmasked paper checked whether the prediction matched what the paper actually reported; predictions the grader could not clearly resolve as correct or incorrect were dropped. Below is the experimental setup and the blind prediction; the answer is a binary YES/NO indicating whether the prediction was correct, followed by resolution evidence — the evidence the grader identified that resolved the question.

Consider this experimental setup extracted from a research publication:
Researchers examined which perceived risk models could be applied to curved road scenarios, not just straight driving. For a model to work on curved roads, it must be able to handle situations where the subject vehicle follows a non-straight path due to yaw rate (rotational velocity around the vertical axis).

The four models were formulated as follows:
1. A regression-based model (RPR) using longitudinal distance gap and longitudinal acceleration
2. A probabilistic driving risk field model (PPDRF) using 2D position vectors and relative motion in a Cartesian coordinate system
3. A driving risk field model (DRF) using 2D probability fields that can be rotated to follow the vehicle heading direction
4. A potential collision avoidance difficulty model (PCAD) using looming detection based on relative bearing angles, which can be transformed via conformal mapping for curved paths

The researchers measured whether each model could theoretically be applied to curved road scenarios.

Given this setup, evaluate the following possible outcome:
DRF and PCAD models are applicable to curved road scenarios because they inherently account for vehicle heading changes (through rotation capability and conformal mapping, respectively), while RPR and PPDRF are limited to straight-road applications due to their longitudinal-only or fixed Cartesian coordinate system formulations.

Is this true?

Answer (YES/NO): NO